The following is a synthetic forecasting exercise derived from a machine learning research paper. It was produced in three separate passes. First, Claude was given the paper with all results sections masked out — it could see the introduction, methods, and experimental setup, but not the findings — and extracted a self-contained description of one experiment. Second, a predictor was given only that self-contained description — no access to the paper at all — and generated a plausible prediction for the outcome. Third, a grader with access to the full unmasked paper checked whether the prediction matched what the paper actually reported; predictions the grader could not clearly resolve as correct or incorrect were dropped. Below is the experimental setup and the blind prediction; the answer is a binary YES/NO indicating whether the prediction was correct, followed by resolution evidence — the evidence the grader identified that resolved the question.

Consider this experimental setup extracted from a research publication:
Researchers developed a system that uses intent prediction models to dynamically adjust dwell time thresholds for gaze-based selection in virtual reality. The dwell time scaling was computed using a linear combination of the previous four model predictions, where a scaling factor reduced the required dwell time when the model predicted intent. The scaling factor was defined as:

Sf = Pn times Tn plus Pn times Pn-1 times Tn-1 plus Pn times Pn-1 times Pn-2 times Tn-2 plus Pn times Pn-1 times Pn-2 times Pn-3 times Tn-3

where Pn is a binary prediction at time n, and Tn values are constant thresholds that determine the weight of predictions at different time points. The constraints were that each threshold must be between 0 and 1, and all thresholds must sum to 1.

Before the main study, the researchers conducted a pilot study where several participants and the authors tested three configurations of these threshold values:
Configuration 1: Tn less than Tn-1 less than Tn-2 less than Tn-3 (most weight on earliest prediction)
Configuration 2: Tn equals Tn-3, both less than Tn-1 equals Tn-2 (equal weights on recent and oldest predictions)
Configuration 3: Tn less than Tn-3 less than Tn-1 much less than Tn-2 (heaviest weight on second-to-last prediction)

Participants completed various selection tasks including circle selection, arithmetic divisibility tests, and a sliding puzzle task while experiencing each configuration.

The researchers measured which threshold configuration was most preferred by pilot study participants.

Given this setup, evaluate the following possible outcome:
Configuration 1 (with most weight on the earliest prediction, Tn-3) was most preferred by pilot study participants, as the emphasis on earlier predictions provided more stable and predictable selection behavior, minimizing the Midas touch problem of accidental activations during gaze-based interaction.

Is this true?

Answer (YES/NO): NO